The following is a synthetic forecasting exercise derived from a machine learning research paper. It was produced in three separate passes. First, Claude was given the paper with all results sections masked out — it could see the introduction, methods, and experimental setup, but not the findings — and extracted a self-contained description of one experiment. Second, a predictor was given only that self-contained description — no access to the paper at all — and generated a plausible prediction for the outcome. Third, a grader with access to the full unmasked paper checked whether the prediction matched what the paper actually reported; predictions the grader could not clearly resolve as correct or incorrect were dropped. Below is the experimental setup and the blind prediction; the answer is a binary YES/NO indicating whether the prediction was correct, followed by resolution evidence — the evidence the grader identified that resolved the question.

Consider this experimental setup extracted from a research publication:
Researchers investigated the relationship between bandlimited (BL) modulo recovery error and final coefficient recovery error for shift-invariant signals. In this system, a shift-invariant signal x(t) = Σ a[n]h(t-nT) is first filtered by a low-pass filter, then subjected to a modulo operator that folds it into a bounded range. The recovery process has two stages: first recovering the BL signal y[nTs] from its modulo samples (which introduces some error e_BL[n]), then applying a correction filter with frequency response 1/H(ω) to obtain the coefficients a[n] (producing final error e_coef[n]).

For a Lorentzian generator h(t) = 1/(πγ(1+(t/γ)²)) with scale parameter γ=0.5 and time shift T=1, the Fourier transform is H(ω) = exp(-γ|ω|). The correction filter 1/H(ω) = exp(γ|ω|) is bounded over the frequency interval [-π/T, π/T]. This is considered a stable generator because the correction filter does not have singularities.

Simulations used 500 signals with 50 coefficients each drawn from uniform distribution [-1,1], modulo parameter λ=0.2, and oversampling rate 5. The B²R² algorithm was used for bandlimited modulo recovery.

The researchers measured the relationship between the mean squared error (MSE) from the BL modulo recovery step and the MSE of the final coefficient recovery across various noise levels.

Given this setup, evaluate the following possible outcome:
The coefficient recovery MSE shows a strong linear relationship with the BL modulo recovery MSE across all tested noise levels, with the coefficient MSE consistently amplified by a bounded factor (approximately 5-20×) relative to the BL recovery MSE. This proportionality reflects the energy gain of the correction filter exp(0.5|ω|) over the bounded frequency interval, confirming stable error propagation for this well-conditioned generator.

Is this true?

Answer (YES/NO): NO